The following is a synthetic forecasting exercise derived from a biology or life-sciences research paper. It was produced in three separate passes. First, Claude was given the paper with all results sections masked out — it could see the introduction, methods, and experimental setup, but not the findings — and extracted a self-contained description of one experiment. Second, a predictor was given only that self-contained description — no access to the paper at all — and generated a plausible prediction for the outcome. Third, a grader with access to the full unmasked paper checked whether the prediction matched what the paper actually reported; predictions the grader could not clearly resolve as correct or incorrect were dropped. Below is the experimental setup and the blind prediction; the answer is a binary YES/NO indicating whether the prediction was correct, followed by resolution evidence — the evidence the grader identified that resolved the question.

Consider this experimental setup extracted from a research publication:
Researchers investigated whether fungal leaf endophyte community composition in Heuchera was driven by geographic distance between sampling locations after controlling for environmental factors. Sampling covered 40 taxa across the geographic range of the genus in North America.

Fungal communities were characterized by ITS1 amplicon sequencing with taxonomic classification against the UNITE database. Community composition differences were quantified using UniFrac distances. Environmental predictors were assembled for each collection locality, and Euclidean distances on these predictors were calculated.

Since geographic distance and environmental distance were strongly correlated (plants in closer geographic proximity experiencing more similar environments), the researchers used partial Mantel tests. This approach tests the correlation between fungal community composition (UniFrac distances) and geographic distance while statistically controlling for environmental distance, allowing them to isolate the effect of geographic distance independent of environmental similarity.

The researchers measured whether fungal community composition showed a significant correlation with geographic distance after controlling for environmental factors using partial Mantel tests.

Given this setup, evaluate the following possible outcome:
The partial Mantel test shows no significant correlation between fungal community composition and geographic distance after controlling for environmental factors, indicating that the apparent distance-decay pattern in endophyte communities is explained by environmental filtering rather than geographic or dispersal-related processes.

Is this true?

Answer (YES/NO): NO